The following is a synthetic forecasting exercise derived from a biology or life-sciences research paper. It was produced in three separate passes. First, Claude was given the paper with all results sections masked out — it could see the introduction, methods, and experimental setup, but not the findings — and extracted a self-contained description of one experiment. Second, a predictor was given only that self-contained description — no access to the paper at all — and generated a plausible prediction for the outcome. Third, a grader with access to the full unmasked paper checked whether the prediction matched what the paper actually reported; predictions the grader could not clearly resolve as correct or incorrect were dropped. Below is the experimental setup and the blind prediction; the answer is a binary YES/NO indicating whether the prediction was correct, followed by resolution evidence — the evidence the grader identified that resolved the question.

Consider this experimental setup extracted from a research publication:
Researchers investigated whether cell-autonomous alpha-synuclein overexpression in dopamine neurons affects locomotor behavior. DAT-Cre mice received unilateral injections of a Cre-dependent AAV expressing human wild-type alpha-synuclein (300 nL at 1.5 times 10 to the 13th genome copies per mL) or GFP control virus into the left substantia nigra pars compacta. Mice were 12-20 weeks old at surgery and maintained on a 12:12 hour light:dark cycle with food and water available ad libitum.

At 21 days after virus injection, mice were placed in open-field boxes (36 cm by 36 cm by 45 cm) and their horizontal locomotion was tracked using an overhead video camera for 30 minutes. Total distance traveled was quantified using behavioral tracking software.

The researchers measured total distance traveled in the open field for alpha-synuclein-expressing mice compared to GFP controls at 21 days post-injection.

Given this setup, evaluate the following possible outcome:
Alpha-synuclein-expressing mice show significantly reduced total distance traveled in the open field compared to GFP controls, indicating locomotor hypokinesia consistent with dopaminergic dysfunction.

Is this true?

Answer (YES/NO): NO